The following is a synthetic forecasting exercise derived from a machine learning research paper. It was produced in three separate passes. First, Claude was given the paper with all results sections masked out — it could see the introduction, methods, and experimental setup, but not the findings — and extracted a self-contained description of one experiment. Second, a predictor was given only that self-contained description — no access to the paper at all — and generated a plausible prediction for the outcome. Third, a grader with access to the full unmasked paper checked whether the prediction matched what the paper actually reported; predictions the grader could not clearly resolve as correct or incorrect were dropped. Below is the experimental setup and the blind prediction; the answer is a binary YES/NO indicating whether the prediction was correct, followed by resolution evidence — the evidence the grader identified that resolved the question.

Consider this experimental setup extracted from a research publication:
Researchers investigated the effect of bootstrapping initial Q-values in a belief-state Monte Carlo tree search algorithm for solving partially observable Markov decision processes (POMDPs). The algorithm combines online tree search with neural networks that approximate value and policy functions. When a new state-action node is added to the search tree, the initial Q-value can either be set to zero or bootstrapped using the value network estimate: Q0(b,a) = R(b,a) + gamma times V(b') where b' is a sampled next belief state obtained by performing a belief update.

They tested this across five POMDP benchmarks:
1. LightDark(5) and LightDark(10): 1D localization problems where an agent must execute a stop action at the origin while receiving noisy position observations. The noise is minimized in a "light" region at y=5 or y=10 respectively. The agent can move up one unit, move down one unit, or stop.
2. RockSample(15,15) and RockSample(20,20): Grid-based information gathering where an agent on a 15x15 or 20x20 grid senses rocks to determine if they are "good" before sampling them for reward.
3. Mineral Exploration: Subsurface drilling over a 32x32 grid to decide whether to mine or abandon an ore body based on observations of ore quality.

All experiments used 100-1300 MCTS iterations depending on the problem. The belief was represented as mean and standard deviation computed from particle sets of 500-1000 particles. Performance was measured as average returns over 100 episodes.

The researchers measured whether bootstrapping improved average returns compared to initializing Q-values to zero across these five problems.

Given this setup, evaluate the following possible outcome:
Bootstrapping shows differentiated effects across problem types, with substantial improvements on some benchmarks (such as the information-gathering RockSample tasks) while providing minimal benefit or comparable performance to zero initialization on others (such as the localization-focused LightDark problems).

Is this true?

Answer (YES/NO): NO